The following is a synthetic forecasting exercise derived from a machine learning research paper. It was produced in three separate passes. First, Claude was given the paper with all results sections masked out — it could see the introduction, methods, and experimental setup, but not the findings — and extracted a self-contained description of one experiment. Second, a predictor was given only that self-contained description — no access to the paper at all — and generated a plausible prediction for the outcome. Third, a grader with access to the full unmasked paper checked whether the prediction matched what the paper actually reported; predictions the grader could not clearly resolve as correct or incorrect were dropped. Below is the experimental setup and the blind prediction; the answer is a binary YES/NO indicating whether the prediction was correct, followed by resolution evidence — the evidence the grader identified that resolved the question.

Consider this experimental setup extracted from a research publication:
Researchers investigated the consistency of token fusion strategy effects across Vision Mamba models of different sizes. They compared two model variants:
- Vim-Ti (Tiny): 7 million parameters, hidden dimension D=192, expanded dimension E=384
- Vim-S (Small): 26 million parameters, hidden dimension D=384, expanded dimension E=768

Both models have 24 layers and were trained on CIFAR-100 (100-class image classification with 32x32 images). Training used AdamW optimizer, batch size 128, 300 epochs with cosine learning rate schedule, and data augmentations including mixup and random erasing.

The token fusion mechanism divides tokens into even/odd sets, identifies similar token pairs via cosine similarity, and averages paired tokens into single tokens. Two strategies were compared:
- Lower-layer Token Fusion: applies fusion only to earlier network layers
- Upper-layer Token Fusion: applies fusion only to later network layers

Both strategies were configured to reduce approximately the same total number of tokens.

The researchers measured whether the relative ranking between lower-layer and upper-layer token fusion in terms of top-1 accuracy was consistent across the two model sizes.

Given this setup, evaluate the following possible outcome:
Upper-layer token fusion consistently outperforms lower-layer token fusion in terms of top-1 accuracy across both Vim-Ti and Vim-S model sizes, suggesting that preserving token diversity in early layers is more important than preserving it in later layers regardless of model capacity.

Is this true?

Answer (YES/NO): YES